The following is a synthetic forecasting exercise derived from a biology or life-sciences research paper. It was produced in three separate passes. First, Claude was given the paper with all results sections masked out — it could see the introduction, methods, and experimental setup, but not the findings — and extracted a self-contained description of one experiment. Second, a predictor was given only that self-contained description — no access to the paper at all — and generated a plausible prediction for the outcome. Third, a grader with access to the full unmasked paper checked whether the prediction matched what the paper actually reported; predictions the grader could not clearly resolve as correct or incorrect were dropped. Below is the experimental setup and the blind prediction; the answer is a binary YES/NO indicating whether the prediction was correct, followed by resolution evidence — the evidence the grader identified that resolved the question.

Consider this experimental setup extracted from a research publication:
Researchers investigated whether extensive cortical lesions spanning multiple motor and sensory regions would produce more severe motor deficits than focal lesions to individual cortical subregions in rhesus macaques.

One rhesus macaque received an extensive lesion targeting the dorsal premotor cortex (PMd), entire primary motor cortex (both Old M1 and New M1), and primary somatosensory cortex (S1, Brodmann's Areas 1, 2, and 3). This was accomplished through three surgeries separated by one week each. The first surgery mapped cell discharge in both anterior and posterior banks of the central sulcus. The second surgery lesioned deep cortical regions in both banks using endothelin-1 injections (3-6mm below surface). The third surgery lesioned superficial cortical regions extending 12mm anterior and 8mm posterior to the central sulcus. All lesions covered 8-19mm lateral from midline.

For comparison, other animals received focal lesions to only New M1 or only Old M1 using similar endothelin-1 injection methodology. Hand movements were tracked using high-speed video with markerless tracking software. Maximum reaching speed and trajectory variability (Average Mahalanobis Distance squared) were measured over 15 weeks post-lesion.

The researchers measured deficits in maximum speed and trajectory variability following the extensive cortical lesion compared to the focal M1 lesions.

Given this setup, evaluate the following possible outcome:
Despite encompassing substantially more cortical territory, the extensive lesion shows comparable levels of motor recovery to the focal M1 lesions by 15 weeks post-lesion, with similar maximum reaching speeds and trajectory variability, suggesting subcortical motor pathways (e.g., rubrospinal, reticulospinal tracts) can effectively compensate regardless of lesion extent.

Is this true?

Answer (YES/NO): NO